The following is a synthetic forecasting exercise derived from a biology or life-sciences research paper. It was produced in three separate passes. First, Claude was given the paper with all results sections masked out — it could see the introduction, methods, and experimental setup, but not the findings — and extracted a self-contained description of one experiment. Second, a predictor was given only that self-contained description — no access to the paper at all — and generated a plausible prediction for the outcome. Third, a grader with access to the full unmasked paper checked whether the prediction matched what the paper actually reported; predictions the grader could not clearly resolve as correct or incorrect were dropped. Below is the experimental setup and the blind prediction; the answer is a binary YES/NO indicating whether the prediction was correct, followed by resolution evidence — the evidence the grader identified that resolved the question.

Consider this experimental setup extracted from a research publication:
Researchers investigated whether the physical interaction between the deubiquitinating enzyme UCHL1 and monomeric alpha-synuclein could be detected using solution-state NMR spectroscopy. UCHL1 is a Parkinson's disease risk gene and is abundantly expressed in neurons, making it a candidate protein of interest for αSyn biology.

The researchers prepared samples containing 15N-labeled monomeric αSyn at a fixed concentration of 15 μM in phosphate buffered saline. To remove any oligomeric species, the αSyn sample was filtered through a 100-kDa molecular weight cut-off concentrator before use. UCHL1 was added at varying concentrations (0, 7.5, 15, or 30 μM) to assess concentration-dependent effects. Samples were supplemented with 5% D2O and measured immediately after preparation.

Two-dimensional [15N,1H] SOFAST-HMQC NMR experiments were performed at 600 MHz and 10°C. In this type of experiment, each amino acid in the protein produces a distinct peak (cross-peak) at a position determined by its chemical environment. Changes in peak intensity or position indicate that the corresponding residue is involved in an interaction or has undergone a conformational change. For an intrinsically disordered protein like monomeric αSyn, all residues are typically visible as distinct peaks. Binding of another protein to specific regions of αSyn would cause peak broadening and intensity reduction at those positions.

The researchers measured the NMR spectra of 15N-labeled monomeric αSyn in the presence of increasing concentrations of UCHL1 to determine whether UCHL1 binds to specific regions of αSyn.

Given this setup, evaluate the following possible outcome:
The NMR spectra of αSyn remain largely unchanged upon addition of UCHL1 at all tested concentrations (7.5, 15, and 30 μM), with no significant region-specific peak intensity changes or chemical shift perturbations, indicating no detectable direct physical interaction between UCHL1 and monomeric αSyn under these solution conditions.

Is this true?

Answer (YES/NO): NO